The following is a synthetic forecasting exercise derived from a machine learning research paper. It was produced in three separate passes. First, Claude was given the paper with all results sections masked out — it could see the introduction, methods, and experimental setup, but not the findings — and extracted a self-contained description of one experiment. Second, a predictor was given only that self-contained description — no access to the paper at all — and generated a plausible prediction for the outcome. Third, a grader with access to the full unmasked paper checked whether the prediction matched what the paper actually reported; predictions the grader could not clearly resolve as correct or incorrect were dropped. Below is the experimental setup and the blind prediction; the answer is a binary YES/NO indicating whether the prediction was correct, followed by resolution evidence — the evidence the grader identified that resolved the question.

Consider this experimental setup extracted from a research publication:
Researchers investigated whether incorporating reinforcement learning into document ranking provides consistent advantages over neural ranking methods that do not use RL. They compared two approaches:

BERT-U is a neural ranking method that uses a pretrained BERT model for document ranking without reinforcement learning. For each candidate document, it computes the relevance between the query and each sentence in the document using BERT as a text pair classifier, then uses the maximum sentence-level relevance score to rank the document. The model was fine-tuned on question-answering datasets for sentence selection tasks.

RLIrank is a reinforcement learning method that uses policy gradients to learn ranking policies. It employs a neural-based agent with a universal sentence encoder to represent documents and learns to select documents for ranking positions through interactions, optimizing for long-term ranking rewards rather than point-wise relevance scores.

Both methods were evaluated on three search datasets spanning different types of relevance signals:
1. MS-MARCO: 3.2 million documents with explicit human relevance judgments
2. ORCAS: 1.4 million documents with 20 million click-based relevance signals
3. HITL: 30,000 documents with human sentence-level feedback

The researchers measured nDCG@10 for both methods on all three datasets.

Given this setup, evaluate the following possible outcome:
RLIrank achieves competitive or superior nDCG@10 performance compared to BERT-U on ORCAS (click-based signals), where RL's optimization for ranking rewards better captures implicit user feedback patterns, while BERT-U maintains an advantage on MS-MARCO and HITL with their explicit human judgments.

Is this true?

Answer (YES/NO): NO